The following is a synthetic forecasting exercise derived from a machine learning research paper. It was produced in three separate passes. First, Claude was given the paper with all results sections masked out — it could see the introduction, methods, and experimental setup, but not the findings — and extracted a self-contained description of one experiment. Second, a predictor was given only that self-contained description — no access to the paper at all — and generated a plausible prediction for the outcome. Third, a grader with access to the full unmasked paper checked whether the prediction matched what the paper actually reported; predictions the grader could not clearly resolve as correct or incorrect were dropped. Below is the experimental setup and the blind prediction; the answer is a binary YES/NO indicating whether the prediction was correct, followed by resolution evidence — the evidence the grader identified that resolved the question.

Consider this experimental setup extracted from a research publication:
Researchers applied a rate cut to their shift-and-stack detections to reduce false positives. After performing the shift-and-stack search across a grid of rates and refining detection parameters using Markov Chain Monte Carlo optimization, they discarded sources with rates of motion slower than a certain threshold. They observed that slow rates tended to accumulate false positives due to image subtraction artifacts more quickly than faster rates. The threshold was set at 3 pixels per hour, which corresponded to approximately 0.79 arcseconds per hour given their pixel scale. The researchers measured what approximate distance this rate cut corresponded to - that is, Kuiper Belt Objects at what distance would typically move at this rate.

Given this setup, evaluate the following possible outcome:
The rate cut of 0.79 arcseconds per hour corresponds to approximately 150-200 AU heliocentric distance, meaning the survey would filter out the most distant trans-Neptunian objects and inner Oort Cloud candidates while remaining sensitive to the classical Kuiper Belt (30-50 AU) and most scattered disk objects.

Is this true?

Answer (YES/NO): YES